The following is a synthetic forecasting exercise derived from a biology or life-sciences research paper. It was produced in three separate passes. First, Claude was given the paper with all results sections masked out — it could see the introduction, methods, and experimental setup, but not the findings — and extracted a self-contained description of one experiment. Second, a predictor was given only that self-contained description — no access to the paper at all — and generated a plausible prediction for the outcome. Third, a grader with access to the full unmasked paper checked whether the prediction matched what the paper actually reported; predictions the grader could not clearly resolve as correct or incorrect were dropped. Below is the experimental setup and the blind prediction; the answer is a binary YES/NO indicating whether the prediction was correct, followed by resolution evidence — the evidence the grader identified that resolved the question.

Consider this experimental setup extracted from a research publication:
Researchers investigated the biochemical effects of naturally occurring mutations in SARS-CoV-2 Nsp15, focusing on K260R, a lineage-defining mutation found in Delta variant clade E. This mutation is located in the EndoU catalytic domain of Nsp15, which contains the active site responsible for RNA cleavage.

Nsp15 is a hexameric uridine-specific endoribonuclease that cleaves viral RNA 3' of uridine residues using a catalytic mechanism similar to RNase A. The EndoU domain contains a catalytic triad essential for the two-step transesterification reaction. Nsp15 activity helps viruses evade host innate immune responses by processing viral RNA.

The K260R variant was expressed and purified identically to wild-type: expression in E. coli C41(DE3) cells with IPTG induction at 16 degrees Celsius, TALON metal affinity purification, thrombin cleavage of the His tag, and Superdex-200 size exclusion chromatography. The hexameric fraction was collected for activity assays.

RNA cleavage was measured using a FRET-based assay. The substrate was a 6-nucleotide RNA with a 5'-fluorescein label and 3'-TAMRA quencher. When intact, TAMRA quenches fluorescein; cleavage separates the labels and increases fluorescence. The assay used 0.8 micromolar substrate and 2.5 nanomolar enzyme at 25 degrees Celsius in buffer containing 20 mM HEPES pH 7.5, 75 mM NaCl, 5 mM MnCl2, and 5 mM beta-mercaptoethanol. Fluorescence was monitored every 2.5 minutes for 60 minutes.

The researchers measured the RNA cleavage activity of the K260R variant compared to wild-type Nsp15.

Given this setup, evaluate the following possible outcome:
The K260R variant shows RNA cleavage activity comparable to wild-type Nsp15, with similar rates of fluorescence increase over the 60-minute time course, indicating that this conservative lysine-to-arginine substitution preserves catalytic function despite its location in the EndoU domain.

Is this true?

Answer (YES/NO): NO